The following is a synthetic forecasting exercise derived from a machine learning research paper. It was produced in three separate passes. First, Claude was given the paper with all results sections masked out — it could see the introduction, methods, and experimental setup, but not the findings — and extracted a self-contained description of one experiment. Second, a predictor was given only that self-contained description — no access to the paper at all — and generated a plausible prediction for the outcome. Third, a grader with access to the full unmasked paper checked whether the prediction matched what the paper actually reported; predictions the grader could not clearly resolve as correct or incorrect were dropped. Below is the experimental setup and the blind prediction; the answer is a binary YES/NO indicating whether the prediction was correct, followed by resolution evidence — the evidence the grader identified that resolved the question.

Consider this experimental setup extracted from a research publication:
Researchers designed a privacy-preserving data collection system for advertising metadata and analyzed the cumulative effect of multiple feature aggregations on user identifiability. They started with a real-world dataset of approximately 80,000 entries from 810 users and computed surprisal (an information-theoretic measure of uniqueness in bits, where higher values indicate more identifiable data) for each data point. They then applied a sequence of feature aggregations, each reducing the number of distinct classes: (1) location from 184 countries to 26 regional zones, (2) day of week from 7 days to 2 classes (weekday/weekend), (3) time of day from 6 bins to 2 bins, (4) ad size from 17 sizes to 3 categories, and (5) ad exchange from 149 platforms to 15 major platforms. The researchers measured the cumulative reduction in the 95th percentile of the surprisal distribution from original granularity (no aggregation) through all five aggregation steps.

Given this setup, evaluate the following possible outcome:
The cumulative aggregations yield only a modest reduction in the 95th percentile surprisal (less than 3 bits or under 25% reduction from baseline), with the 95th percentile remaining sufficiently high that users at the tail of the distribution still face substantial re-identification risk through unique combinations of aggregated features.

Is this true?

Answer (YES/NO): NO